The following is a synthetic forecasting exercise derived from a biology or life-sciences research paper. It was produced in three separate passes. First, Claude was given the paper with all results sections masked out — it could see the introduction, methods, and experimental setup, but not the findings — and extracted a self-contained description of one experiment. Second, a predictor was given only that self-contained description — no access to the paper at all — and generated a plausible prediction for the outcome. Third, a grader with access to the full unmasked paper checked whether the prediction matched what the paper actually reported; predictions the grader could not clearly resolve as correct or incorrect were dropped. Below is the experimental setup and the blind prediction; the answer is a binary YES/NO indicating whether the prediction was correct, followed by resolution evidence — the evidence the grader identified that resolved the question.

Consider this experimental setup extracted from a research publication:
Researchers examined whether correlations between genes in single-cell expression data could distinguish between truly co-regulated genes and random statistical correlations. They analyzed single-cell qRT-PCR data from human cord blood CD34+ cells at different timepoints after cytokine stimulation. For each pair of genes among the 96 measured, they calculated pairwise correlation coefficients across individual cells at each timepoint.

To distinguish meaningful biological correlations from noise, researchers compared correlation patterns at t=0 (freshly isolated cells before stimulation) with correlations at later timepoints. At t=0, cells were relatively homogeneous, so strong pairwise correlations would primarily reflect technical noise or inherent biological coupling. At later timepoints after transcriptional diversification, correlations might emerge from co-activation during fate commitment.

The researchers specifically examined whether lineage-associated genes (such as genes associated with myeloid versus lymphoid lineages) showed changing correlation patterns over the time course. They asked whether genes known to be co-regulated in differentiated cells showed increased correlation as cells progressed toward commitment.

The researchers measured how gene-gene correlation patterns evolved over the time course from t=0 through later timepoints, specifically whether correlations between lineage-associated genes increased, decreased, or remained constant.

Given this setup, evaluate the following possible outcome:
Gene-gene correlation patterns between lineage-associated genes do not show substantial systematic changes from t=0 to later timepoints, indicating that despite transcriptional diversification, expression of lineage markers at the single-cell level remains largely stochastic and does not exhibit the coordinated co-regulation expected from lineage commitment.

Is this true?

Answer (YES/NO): NO